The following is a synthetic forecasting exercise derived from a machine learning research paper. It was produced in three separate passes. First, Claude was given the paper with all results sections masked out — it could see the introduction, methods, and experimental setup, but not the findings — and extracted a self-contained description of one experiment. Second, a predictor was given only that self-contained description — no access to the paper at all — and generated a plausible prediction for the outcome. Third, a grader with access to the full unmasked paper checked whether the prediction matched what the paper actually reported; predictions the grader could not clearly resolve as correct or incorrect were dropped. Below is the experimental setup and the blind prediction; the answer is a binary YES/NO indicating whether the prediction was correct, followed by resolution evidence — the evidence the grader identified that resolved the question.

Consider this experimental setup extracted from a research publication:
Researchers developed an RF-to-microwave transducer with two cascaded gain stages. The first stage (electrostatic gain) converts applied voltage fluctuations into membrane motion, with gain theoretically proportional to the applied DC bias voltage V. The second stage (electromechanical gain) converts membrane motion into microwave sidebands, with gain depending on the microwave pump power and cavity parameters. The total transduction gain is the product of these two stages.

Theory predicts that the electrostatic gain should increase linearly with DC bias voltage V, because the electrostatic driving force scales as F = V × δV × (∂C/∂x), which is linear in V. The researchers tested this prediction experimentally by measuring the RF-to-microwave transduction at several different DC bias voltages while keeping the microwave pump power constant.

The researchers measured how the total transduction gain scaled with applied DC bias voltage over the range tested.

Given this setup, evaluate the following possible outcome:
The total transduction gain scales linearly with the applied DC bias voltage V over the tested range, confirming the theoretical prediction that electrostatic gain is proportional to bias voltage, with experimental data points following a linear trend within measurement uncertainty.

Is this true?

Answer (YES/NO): NO